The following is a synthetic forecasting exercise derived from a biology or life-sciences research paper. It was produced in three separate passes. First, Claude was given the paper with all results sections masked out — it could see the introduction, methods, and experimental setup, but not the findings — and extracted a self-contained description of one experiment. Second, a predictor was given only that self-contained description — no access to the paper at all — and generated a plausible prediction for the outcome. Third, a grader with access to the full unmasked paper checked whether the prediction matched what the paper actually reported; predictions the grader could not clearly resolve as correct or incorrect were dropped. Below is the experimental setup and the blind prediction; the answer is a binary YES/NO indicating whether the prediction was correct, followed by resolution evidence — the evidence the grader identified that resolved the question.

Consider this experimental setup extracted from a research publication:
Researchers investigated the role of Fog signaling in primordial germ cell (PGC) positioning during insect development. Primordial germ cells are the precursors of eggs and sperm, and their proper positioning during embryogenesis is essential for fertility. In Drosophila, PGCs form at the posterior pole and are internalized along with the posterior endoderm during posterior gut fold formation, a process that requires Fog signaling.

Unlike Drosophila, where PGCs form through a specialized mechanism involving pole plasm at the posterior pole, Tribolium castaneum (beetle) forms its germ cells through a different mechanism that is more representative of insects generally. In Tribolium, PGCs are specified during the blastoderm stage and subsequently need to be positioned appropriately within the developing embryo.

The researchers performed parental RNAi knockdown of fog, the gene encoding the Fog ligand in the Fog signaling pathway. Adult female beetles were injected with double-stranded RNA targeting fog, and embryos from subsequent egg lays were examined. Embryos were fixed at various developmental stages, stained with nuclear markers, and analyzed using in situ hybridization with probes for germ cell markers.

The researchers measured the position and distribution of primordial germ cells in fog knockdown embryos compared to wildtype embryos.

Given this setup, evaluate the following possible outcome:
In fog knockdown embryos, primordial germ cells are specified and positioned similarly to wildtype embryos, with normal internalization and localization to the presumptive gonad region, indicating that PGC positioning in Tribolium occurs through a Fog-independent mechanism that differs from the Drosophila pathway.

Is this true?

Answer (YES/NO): NO